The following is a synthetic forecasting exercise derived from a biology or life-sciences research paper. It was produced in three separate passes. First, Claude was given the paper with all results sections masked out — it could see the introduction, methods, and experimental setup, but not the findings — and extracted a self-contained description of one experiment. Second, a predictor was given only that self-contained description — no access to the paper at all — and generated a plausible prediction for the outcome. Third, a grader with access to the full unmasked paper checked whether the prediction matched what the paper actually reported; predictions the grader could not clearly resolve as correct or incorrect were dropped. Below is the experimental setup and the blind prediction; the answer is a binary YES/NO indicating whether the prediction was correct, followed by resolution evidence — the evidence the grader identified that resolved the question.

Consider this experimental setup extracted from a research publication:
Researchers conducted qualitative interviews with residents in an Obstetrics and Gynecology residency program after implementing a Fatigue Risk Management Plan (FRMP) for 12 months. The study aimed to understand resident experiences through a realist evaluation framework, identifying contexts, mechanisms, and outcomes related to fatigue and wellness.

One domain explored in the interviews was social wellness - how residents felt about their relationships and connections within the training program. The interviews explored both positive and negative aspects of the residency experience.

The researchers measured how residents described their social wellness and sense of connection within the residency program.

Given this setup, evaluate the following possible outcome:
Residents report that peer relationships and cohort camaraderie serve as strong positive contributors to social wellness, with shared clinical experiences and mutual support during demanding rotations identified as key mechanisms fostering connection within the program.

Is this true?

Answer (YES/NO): NO